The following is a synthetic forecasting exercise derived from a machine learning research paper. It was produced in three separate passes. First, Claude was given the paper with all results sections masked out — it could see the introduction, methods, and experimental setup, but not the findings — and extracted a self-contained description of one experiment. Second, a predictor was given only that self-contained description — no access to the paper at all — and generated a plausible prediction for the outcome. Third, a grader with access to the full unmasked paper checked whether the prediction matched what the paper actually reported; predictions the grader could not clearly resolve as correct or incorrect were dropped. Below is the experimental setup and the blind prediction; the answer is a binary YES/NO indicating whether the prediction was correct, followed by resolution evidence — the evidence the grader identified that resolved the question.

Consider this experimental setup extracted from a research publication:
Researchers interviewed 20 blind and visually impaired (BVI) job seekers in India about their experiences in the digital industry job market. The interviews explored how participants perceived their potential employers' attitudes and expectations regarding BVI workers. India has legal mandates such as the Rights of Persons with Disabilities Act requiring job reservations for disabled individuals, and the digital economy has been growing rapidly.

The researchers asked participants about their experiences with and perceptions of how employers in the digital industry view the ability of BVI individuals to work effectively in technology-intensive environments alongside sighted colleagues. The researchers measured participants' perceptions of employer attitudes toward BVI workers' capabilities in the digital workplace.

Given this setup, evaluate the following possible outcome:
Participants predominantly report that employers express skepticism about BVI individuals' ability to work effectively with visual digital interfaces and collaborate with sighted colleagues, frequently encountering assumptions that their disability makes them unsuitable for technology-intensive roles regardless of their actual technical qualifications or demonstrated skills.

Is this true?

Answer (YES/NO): YES